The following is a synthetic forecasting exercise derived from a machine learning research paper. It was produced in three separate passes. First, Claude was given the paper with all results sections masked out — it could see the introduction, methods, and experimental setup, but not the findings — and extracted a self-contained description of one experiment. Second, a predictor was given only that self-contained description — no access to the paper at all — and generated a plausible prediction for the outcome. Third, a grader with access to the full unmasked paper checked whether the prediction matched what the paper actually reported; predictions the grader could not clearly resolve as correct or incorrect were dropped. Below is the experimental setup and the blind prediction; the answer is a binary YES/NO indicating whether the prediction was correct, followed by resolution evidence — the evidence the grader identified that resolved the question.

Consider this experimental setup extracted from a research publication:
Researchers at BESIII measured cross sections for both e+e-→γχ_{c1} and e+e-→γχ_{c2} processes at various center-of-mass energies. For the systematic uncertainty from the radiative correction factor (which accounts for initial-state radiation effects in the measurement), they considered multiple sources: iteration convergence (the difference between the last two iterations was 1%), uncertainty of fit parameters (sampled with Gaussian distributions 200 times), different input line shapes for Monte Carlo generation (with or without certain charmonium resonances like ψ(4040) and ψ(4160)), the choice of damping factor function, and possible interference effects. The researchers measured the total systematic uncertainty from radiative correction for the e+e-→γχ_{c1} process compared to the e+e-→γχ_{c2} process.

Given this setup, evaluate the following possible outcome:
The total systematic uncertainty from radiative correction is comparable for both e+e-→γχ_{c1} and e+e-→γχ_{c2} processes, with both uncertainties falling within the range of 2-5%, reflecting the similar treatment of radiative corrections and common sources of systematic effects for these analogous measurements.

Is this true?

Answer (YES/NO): YES